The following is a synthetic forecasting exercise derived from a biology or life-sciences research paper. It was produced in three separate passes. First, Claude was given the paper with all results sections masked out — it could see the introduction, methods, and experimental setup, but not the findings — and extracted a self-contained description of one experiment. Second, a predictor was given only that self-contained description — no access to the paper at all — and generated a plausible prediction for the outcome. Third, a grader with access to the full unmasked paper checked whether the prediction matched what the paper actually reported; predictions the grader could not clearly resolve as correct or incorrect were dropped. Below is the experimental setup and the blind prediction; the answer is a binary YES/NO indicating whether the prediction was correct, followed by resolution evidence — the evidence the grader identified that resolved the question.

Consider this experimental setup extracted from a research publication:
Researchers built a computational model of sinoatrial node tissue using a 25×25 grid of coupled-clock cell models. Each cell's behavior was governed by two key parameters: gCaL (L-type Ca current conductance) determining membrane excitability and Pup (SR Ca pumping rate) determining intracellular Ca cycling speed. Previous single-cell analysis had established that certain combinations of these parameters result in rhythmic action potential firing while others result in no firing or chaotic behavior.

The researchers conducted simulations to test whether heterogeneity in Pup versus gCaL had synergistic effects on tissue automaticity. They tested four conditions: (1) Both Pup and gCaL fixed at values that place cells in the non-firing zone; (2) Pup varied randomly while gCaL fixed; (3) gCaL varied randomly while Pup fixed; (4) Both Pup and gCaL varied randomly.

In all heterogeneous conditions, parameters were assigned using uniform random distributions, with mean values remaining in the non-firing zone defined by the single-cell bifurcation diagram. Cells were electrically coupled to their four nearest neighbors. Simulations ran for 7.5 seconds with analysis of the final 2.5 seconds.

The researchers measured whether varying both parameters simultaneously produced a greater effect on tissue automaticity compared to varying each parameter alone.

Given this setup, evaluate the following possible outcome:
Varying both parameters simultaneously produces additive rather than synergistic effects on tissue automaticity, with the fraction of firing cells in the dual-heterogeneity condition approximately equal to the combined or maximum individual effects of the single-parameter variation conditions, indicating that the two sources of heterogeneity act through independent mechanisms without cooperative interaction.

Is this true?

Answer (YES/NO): NO